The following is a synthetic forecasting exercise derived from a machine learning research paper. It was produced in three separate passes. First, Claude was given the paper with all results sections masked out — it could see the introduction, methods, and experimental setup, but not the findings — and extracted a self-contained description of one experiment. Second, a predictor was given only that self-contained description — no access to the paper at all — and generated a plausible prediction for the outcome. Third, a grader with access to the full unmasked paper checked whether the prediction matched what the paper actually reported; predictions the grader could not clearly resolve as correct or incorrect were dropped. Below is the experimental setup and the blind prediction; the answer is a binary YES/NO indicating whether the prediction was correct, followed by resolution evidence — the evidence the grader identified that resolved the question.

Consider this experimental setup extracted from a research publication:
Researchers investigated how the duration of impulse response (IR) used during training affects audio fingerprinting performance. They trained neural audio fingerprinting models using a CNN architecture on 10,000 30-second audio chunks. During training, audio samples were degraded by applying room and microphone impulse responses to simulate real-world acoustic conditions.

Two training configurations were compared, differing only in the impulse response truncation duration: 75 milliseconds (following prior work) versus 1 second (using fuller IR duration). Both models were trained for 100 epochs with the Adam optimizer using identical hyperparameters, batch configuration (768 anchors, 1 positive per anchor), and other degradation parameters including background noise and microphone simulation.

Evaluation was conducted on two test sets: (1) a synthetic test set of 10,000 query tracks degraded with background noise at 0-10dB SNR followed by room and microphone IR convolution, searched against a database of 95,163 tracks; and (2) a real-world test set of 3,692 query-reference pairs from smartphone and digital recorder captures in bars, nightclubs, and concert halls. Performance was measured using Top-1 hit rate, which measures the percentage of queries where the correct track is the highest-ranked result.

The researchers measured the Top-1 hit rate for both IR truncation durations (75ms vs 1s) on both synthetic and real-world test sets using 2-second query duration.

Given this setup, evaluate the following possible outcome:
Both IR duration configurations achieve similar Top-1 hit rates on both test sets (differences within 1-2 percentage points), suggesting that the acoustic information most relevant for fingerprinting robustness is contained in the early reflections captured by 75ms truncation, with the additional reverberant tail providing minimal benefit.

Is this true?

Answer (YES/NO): NO